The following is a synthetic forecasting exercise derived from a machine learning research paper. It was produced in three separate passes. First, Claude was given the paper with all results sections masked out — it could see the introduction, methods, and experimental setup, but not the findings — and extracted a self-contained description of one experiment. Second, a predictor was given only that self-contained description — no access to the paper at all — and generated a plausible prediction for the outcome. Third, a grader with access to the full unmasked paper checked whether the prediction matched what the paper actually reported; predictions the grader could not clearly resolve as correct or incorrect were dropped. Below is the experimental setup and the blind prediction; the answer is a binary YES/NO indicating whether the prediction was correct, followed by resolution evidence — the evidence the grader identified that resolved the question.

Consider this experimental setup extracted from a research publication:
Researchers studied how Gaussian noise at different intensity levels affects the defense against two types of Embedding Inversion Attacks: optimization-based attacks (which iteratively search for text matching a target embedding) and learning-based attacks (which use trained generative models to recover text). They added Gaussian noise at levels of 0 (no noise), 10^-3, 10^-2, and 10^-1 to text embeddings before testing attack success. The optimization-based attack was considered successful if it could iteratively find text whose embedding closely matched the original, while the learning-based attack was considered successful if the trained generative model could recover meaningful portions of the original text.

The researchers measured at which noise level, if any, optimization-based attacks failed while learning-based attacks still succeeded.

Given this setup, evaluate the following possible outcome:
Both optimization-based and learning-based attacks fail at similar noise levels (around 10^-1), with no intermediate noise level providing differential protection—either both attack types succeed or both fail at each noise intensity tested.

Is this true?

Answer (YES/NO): NO